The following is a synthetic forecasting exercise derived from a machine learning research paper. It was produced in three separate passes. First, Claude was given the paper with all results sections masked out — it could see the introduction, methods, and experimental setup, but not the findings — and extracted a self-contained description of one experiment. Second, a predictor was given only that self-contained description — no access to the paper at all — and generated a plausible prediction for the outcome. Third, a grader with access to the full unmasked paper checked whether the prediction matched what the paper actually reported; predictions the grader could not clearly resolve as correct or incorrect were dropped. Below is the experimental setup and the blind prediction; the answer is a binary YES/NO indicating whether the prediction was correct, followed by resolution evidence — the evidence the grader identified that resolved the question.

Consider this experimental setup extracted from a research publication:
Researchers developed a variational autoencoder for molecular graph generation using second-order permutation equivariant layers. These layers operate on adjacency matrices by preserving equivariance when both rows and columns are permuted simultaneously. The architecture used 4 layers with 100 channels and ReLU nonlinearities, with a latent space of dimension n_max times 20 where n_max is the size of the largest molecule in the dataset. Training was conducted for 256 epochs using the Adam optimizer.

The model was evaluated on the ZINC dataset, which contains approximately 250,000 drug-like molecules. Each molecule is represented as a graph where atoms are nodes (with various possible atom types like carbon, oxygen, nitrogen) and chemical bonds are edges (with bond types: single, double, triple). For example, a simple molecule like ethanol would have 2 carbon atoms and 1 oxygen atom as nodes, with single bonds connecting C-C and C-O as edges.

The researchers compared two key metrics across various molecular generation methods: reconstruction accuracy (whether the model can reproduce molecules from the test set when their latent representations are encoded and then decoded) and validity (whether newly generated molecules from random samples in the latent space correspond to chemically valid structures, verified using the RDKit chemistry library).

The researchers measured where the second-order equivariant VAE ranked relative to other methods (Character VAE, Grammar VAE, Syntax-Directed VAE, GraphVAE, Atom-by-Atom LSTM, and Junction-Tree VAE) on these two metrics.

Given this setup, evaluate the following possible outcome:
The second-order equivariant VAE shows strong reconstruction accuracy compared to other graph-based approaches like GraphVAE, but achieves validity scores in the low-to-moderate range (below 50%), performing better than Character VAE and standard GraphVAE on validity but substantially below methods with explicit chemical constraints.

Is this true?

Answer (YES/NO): YES